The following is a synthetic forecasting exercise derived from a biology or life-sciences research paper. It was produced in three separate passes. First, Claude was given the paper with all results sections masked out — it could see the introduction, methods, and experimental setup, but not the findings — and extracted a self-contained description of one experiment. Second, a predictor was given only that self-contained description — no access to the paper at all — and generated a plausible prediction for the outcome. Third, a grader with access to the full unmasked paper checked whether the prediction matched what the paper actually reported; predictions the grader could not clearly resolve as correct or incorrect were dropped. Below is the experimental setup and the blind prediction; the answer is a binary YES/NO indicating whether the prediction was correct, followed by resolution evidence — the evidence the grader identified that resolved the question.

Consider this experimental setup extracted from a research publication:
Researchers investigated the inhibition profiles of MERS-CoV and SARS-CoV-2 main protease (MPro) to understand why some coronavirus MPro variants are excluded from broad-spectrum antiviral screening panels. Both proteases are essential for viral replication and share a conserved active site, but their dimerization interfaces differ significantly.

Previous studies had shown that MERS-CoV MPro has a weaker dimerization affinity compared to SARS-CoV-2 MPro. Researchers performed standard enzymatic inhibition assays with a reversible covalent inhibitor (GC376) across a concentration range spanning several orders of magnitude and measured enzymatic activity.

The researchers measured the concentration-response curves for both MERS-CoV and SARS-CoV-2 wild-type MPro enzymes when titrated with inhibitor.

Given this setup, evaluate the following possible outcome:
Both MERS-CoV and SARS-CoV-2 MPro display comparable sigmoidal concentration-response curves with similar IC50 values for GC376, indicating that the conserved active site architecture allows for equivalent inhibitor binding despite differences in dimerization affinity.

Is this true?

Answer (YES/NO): NO